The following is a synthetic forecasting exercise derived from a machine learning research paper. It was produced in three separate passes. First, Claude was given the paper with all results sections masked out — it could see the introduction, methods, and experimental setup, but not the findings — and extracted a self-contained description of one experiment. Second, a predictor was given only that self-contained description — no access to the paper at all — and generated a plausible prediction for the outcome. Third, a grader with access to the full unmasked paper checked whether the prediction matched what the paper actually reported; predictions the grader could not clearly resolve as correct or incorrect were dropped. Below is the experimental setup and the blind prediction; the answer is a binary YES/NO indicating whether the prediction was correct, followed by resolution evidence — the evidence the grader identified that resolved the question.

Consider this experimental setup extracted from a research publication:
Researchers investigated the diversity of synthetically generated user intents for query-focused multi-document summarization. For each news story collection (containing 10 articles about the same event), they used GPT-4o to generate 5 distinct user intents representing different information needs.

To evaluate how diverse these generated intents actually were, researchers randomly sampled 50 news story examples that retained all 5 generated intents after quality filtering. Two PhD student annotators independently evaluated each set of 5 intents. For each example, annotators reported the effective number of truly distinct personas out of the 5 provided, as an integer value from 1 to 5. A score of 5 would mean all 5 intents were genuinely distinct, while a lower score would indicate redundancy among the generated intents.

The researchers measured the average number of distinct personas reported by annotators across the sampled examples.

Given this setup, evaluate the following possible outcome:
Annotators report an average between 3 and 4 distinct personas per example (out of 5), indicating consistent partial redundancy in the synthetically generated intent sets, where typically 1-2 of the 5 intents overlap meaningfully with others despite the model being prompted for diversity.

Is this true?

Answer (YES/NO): YES